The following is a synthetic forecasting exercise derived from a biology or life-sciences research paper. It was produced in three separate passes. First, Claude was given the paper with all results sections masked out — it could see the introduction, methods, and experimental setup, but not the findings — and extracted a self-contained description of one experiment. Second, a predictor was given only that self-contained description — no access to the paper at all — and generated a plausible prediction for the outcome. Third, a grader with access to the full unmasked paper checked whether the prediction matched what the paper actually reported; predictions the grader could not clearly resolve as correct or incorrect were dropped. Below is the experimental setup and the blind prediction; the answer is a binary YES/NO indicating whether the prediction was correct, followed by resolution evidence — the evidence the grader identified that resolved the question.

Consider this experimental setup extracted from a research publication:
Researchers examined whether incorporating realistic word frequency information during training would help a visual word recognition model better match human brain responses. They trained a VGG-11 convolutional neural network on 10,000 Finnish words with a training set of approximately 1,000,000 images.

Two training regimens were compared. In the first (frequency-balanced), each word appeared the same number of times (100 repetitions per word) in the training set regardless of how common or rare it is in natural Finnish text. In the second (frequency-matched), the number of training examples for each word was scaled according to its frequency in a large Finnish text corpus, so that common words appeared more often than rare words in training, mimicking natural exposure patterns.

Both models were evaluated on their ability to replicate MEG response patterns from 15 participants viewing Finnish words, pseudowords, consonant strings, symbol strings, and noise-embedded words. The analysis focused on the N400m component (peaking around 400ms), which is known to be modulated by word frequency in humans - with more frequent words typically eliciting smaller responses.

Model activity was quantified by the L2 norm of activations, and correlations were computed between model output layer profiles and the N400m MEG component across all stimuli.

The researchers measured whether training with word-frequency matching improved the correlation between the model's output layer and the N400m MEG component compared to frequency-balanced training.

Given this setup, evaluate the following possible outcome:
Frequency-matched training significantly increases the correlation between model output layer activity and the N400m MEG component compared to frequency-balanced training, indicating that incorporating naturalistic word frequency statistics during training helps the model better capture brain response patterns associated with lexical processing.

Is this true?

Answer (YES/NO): NO